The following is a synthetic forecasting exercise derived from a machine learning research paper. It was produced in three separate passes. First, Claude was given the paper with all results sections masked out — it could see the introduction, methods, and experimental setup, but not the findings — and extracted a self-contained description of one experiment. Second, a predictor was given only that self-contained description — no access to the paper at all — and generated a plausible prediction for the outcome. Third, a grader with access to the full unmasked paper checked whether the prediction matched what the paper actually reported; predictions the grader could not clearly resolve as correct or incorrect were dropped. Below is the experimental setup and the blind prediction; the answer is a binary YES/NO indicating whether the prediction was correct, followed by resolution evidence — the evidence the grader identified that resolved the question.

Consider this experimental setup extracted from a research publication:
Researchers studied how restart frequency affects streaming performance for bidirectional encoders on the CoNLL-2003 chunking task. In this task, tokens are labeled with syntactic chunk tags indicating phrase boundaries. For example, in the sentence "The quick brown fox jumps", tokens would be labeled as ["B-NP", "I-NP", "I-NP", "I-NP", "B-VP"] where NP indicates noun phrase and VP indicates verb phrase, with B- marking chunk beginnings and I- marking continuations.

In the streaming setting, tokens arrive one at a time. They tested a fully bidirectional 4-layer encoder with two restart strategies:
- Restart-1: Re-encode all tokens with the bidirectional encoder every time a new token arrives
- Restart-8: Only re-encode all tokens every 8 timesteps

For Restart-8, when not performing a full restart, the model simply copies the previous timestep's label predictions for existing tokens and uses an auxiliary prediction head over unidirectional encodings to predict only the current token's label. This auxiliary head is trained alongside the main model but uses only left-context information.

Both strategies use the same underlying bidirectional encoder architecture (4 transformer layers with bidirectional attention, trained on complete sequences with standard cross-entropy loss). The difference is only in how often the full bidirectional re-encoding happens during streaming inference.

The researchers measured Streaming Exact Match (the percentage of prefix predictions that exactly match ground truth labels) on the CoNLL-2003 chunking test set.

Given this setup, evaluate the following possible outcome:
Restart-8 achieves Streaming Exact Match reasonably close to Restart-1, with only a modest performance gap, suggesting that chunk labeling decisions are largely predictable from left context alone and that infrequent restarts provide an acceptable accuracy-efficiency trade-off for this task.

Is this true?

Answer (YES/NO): NO